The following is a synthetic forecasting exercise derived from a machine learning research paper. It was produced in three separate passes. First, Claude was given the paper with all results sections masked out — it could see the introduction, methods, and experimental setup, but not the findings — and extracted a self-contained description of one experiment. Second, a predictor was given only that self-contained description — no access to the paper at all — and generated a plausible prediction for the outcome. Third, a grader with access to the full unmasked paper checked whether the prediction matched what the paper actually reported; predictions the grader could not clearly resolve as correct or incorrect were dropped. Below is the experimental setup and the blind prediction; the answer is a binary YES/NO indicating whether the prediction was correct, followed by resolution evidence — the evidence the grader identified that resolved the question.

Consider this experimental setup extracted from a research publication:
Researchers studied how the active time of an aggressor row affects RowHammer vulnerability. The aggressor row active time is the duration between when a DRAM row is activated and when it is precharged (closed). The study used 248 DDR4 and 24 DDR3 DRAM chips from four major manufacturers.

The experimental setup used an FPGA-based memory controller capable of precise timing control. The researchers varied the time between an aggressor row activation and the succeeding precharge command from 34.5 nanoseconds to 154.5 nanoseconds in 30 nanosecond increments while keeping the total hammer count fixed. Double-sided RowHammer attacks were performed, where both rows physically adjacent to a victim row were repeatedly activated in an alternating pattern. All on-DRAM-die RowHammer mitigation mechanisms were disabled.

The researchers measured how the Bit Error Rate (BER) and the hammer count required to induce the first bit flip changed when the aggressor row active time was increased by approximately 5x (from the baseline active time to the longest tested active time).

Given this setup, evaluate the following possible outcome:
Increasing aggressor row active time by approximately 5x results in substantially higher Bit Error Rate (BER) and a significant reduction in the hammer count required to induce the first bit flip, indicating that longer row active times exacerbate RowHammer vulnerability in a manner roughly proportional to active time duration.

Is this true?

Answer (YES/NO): NO